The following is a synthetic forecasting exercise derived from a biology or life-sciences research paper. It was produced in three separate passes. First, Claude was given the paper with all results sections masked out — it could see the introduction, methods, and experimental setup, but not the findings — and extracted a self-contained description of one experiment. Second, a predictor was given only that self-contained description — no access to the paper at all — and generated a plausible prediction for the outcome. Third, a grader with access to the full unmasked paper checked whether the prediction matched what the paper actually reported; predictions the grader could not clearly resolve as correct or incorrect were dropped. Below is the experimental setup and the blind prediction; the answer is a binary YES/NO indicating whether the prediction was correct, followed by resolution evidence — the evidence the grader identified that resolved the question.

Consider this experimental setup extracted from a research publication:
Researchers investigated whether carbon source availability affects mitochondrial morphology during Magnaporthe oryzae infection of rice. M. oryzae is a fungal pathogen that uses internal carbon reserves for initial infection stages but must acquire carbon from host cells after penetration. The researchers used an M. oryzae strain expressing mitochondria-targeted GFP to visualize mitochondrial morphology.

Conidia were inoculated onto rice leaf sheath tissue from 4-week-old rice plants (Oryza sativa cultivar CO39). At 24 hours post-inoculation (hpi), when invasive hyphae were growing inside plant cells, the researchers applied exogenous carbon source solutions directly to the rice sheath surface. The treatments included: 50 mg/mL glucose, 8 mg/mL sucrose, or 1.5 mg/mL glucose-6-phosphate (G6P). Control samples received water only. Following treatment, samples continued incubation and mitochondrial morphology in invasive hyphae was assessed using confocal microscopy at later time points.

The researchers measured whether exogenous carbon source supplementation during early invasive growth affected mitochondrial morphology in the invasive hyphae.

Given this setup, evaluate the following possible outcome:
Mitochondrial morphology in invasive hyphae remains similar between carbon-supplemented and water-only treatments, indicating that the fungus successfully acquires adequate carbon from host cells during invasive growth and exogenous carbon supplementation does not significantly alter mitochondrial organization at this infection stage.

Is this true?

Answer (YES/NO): NO